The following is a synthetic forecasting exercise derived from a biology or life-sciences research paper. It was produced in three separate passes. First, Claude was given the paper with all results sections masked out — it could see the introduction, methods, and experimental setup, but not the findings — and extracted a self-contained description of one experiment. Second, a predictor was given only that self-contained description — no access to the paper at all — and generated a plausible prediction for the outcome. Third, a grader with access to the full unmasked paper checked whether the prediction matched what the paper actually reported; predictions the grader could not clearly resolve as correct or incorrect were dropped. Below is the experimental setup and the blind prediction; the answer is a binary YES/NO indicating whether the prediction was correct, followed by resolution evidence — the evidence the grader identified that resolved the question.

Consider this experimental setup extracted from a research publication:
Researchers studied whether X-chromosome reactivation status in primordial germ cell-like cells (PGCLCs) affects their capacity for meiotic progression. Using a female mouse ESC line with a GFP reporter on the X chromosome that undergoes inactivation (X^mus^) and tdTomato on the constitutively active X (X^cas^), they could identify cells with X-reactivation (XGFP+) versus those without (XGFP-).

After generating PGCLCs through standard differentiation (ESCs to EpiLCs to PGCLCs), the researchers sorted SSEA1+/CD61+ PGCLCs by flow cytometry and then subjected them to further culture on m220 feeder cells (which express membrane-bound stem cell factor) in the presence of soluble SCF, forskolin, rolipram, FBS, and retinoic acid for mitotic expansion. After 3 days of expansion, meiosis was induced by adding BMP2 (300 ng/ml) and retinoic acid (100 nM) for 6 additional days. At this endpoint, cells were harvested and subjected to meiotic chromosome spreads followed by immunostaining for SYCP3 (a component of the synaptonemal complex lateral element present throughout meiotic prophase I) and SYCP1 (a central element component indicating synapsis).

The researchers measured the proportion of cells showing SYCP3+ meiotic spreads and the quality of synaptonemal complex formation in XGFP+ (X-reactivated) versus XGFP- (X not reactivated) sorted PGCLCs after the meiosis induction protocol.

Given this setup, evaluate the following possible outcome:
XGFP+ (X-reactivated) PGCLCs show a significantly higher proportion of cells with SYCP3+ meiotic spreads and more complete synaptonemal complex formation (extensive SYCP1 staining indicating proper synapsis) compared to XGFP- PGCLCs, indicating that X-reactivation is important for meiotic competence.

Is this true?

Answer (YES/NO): NO